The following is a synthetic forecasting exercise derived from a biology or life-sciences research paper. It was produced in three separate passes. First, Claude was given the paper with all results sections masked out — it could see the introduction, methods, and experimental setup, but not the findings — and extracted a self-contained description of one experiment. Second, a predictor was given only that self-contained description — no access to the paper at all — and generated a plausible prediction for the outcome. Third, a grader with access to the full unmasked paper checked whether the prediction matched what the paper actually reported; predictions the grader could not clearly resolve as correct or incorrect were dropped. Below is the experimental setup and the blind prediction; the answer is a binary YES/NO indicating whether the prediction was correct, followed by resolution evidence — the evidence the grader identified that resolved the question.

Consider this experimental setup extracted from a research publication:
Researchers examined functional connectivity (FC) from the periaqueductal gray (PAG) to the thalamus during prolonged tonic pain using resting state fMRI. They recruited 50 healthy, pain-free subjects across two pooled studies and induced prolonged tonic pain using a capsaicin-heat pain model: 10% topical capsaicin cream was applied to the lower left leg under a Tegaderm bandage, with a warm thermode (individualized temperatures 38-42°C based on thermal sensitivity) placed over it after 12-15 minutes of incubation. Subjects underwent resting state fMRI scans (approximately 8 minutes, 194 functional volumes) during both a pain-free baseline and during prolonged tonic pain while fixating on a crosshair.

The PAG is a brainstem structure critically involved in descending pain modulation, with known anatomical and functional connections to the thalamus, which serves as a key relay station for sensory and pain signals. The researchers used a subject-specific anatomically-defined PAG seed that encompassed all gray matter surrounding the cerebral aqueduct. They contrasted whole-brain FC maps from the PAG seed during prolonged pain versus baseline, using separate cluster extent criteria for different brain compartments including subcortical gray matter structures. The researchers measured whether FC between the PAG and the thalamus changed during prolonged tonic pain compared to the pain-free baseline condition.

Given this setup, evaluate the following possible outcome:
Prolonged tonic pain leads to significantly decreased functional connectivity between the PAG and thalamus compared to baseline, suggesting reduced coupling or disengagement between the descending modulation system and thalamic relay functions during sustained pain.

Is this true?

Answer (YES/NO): NO